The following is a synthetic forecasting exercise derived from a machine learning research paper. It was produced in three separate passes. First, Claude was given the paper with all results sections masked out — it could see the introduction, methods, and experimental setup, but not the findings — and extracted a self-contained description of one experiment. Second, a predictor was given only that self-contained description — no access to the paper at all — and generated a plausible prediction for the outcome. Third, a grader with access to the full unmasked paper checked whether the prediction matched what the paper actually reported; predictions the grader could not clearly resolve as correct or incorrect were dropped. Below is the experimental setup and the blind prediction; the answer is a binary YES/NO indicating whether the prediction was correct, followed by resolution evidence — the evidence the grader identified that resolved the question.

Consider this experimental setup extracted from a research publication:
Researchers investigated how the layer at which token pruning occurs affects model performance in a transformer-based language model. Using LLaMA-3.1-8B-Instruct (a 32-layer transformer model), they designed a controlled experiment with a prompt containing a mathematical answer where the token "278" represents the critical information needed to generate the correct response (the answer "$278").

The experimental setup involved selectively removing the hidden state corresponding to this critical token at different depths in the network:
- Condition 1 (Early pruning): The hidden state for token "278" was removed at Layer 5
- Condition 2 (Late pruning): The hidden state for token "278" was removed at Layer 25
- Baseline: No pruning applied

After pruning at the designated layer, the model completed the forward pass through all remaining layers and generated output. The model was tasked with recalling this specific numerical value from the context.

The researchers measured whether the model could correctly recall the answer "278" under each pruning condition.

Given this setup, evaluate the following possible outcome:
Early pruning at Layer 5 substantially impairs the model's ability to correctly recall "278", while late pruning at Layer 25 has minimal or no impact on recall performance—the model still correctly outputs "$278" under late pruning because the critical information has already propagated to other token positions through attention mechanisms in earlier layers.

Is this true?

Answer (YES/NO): YES